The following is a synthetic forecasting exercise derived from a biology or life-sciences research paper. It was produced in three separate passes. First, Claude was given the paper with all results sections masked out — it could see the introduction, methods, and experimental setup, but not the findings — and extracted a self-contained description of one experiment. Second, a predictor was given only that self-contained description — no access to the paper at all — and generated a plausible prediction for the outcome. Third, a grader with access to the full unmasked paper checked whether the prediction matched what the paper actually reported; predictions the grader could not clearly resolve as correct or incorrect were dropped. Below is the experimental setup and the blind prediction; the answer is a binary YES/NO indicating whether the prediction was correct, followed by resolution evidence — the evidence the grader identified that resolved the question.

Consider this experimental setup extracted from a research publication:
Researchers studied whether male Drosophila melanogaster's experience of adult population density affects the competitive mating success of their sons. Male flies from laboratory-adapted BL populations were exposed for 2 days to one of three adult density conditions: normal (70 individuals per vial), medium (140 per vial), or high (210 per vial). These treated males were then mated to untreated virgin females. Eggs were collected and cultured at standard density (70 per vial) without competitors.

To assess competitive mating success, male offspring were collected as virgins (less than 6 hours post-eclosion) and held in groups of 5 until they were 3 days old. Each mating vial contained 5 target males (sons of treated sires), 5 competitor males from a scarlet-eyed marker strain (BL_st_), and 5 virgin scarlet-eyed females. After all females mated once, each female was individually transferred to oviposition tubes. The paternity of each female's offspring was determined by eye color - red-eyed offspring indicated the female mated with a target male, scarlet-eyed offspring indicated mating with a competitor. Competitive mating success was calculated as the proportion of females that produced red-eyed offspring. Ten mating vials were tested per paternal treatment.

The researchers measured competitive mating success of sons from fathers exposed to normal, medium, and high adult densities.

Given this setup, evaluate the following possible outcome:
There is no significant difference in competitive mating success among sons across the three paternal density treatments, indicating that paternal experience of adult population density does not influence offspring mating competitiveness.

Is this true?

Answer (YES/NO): NO